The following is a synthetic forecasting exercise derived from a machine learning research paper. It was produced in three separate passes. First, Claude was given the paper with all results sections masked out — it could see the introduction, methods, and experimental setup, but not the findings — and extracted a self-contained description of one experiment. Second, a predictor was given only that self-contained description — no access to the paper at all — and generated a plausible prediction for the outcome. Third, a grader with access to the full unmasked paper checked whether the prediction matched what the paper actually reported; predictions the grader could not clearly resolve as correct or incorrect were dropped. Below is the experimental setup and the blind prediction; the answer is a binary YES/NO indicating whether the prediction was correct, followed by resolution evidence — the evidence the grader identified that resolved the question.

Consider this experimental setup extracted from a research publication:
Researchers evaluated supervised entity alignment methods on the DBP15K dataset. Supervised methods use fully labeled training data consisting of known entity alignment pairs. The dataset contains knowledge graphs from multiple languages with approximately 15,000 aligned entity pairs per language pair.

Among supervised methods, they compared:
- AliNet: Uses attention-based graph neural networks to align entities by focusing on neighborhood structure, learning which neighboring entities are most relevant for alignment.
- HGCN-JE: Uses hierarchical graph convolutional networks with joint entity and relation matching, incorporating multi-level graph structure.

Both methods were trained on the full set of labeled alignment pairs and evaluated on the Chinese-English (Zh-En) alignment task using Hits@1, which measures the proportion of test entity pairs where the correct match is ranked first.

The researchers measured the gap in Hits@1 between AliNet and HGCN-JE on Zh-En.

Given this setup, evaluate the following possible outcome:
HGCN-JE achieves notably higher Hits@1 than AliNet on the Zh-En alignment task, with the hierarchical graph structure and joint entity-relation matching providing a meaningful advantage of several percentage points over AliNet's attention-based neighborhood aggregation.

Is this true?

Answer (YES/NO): YES